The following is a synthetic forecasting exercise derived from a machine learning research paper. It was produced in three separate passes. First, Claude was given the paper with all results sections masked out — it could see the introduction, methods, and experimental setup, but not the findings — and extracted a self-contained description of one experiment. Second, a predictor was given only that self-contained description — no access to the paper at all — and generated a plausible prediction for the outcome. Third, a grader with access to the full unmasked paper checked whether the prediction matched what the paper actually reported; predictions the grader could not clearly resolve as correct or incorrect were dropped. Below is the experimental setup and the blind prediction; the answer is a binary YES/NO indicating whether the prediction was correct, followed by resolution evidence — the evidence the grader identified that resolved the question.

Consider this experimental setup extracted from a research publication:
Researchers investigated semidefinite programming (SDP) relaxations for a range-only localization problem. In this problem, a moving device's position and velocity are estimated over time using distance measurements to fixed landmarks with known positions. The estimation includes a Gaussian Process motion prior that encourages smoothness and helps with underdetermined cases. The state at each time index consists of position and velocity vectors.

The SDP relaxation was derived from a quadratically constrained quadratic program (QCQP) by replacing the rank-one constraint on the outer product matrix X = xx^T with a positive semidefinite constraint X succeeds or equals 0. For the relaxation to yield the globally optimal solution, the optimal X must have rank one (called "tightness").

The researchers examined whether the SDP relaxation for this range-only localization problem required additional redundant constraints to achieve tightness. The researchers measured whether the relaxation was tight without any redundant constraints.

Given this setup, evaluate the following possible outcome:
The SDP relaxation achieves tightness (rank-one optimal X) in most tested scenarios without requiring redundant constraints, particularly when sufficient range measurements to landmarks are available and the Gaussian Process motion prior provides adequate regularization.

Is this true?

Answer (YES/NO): YES